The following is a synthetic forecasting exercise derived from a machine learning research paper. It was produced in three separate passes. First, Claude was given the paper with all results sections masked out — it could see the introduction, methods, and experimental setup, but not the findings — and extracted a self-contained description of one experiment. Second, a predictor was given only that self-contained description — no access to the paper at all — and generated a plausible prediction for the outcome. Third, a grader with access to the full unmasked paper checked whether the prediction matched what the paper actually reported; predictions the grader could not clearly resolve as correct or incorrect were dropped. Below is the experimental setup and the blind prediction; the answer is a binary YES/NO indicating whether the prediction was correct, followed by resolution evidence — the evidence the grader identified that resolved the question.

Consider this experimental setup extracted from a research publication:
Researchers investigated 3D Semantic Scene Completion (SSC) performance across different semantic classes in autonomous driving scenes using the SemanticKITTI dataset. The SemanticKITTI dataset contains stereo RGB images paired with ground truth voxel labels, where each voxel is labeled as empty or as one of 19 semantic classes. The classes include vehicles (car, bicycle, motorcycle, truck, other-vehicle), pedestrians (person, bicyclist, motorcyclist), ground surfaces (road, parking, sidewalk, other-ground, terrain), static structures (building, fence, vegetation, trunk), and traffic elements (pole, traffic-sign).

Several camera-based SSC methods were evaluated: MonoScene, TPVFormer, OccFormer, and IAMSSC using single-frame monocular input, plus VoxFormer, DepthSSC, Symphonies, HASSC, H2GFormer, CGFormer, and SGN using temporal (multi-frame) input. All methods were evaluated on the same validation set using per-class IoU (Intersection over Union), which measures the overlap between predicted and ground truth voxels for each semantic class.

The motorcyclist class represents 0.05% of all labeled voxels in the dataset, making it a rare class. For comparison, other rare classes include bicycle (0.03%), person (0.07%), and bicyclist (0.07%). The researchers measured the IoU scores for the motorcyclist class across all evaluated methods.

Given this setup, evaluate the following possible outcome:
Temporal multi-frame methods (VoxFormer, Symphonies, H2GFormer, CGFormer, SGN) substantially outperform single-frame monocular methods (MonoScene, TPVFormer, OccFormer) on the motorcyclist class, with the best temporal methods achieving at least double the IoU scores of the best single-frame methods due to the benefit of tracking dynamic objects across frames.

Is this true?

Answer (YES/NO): NO